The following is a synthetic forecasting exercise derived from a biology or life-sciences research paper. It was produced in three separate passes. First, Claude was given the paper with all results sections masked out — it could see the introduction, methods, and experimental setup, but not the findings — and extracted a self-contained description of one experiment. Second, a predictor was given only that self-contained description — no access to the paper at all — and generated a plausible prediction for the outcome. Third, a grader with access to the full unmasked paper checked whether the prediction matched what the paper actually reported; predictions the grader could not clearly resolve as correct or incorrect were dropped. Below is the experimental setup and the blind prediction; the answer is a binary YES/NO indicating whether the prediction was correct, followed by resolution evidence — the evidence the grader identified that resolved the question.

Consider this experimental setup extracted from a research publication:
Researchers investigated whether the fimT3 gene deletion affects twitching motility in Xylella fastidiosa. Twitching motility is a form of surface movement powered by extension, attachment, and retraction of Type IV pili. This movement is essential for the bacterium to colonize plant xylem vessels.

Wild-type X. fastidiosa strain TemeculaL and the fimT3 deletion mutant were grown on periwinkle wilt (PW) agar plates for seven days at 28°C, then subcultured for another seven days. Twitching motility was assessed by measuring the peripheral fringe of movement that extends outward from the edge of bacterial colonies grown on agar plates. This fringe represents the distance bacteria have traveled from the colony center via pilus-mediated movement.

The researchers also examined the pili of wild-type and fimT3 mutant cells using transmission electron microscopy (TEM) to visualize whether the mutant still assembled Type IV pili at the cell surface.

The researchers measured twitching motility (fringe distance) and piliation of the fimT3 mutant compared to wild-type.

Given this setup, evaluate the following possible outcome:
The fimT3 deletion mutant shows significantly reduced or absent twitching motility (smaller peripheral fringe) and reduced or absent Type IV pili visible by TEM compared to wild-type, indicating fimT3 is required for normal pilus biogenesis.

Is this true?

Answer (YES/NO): NO